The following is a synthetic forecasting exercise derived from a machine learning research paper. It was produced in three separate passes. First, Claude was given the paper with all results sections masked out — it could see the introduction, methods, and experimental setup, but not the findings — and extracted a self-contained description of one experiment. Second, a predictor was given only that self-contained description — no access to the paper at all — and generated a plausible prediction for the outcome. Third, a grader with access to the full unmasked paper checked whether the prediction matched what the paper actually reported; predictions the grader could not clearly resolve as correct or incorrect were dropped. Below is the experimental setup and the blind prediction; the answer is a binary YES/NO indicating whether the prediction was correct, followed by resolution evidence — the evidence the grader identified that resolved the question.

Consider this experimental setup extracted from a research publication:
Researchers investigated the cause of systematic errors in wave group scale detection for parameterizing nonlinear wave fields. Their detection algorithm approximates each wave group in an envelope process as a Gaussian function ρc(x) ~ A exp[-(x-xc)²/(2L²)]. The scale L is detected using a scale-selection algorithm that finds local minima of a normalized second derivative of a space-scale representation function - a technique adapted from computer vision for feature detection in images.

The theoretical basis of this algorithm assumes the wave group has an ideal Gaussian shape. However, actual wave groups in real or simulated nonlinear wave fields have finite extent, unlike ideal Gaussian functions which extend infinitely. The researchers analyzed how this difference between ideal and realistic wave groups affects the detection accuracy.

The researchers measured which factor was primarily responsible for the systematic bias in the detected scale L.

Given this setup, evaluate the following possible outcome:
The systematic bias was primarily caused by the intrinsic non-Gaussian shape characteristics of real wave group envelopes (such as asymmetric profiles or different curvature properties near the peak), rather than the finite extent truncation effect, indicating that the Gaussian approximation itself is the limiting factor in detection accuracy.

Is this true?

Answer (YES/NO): NO